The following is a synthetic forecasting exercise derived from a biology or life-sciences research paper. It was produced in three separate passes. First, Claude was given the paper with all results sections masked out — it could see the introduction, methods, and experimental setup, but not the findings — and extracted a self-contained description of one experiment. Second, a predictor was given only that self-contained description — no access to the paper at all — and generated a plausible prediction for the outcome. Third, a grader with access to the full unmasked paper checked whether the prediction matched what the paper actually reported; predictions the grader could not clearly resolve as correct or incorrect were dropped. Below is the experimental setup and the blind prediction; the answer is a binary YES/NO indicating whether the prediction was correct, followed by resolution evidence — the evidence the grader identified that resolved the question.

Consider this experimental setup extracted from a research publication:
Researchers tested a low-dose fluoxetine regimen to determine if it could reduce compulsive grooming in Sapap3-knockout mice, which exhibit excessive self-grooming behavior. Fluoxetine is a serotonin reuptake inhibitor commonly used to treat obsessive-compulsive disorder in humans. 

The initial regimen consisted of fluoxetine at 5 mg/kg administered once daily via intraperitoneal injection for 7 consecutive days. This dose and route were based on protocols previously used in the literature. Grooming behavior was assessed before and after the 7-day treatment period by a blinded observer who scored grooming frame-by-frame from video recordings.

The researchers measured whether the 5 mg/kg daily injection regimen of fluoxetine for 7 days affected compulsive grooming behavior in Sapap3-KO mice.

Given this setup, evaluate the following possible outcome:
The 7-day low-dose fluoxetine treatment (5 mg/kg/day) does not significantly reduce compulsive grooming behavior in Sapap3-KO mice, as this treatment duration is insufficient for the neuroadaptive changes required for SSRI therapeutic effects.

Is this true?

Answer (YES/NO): YES